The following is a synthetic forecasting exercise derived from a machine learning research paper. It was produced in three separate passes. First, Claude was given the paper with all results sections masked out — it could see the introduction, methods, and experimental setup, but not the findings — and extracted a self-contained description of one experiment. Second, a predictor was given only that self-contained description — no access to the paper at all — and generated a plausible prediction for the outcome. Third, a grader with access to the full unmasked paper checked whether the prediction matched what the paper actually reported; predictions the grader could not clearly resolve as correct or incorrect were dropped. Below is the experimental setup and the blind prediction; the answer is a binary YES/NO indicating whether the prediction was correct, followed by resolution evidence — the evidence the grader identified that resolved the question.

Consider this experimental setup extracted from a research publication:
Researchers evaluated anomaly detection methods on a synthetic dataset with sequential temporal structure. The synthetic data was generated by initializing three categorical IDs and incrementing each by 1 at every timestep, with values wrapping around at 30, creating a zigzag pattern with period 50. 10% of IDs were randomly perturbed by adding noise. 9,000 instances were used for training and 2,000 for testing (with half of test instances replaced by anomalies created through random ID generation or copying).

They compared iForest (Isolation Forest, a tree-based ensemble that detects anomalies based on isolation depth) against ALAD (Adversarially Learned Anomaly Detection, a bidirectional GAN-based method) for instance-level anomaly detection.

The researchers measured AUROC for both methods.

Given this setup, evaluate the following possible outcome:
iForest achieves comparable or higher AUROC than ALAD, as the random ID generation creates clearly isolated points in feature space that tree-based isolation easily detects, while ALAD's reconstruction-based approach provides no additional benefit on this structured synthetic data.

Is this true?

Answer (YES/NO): NO